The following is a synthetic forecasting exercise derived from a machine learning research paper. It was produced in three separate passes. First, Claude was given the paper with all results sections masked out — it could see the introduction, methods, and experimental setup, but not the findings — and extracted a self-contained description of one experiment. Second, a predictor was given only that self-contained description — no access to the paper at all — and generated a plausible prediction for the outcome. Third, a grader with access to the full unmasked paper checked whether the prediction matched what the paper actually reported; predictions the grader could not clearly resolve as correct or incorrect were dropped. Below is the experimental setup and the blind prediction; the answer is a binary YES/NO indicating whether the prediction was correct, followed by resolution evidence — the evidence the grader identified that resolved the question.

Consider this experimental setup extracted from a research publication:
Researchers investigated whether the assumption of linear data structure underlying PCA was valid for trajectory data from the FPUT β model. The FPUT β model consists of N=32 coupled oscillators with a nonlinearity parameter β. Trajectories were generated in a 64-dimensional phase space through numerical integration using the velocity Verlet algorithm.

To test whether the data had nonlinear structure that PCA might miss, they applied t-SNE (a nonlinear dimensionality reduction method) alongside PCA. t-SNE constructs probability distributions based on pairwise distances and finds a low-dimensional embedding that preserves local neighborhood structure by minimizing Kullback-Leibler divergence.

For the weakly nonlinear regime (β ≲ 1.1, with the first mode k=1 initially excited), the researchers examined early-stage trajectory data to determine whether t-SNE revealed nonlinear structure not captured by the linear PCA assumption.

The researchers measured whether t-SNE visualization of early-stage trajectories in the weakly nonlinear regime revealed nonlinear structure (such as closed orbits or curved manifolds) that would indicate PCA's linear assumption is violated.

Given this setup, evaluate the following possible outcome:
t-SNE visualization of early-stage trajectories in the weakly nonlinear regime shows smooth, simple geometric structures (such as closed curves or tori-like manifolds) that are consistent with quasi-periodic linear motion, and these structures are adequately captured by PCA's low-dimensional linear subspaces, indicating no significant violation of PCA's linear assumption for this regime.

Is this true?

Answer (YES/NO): NO